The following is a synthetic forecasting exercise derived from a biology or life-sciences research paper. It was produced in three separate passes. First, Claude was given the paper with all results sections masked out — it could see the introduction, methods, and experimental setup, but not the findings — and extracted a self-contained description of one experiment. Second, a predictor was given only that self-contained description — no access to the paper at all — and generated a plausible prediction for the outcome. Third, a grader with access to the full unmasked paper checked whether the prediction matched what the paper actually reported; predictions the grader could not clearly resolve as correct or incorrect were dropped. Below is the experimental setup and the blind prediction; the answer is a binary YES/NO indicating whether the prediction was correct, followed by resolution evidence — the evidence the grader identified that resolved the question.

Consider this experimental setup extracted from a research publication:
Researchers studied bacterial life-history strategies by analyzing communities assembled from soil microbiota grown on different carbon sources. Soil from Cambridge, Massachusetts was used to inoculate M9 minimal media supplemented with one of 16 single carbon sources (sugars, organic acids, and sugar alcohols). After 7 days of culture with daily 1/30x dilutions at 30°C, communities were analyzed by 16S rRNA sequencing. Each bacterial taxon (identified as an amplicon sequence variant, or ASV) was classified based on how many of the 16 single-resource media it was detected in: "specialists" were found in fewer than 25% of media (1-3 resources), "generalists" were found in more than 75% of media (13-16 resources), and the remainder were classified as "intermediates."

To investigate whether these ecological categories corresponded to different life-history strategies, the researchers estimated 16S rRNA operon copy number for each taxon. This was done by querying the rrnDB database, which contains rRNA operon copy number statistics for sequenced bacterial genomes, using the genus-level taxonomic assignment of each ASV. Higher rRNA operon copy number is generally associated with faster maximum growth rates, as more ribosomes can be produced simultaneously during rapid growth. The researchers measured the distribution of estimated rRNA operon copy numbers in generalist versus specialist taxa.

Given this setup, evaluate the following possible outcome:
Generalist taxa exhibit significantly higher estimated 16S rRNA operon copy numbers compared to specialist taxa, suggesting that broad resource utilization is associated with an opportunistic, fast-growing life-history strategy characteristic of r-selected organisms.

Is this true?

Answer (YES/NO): YES